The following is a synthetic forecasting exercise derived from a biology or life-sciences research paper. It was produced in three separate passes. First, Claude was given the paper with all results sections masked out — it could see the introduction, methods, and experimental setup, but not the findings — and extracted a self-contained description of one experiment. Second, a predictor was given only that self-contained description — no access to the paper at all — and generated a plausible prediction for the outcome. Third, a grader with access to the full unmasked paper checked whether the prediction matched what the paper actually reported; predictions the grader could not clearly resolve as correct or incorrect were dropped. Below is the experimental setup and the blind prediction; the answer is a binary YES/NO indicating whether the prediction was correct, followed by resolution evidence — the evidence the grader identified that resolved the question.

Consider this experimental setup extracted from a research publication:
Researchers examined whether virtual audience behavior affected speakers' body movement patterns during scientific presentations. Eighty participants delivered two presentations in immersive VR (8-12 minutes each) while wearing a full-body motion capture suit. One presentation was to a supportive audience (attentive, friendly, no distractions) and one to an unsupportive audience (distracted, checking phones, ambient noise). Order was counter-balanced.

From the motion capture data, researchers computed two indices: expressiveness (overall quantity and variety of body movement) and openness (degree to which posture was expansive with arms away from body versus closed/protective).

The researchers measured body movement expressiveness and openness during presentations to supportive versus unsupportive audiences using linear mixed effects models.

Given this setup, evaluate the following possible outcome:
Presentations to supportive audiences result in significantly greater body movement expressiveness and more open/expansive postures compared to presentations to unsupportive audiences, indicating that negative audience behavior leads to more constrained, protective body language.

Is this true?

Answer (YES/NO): NO